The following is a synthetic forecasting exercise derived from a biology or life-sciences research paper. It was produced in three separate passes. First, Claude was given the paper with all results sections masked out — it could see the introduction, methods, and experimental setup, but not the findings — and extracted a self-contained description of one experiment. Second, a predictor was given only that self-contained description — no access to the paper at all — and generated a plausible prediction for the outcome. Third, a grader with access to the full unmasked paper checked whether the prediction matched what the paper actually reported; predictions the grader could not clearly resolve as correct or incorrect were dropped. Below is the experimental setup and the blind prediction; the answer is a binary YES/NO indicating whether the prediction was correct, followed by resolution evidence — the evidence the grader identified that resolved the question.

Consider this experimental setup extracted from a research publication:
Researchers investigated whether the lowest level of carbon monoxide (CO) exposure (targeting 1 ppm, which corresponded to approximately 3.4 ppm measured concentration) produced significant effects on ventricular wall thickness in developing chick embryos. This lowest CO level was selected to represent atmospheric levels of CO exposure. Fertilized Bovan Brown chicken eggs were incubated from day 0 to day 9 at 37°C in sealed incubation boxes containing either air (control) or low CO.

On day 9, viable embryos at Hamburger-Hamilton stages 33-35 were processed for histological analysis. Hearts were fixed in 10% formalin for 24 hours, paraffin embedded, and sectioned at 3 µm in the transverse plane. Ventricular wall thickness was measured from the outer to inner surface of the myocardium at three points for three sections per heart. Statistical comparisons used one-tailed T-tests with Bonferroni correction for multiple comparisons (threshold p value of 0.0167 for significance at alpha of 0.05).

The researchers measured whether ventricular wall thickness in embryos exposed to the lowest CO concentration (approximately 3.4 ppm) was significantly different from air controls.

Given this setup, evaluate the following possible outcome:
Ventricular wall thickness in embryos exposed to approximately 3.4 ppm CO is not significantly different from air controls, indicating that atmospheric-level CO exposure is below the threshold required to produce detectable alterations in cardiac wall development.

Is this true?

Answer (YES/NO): YES